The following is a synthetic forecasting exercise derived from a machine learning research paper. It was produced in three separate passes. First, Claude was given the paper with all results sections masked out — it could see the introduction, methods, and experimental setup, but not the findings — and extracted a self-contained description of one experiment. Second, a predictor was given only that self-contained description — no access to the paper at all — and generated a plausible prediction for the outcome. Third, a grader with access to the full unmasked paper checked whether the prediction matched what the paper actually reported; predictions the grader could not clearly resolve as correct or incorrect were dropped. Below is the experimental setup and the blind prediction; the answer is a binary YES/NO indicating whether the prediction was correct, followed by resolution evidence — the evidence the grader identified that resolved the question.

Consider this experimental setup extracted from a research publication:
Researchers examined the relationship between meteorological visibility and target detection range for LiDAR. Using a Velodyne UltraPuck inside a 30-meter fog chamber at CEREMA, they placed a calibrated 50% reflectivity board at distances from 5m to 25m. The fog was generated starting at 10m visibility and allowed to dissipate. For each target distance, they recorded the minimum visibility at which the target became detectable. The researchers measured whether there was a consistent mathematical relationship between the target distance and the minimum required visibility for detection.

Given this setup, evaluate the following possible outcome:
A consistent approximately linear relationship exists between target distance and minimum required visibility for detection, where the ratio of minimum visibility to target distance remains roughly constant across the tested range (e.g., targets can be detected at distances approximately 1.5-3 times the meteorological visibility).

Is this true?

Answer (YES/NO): NO